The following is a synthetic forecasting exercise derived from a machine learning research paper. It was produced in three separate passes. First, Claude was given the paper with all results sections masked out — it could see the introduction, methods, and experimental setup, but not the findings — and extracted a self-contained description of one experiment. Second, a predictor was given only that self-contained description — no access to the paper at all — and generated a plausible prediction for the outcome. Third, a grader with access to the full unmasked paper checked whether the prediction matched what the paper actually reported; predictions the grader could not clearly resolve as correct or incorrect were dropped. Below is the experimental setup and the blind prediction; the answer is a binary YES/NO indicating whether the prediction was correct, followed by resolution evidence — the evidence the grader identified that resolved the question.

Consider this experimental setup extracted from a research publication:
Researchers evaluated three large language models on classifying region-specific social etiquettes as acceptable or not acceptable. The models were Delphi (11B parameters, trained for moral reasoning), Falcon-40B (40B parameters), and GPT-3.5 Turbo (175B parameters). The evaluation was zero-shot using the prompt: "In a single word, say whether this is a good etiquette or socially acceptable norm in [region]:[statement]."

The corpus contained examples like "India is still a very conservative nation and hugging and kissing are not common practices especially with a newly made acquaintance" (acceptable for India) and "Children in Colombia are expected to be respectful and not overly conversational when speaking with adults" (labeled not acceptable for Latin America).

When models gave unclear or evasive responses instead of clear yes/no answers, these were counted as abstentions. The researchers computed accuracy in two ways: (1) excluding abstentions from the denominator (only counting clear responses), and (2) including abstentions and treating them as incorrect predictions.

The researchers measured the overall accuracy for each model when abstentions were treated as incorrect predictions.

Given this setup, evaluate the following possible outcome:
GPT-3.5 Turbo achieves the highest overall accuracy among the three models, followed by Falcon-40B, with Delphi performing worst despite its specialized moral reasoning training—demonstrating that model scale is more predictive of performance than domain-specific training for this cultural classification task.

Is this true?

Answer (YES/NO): NO